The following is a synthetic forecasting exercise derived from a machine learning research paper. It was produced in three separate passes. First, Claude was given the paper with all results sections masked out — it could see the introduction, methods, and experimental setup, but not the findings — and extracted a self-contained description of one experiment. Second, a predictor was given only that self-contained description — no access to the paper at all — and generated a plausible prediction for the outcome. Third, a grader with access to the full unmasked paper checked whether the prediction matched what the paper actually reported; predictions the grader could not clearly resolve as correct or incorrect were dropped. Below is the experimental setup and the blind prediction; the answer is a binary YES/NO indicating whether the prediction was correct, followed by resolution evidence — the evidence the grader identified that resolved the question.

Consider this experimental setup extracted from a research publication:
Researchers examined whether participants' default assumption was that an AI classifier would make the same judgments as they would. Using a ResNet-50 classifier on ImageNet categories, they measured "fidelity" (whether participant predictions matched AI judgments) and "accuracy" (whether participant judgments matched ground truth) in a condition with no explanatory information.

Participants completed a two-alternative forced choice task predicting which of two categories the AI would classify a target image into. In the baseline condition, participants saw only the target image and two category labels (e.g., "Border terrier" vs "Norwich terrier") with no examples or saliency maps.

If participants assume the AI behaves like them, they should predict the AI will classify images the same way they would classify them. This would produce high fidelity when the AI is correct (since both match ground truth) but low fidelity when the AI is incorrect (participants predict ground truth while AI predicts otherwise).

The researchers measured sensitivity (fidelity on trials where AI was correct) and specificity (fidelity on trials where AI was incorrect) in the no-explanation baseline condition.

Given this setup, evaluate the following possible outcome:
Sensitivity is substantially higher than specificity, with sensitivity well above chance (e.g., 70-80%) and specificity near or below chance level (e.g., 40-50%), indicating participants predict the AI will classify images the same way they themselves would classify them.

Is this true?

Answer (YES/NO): YES